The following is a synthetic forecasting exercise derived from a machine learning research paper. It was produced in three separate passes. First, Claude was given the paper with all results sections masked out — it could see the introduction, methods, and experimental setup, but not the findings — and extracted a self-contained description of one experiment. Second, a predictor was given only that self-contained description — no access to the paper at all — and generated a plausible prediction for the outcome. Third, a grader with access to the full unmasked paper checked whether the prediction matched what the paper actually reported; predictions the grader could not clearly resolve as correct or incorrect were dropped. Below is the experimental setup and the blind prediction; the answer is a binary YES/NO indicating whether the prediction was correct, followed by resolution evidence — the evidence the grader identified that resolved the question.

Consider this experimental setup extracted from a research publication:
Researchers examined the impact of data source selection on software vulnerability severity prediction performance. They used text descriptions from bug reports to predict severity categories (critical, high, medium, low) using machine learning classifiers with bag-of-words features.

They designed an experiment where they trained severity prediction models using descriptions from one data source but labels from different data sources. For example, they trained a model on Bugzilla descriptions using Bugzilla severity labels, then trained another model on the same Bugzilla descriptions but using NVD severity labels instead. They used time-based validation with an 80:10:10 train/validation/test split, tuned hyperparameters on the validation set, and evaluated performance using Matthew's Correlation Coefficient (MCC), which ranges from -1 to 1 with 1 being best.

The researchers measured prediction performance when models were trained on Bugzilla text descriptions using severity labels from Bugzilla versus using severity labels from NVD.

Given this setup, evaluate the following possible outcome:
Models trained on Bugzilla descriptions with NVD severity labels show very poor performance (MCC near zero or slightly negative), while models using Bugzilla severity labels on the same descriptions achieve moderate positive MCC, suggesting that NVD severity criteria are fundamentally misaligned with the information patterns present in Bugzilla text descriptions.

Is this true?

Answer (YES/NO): NO